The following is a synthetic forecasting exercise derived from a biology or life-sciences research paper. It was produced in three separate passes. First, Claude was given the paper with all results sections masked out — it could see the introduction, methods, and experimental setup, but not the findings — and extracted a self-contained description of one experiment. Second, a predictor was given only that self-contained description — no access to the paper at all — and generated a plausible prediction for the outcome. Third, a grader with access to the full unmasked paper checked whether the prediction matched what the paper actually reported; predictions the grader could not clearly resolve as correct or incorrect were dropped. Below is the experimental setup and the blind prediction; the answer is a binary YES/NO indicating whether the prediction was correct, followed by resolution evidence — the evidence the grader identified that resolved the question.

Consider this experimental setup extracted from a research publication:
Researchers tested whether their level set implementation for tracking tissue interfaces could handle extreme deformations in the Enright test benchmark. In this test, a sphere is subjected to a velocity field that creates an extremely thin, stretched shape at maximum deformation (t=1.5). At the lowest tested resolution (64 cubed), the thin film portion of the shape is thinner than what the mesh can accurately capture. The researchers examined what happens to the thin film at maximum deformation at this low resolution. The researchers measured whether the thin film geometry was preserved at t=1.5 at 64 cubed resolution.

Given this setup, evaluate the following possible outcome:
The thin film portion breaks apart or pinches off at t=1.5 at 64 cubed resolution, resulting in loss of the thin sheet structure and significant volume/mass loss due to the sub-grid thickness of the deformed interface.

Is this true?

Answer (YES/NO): YES